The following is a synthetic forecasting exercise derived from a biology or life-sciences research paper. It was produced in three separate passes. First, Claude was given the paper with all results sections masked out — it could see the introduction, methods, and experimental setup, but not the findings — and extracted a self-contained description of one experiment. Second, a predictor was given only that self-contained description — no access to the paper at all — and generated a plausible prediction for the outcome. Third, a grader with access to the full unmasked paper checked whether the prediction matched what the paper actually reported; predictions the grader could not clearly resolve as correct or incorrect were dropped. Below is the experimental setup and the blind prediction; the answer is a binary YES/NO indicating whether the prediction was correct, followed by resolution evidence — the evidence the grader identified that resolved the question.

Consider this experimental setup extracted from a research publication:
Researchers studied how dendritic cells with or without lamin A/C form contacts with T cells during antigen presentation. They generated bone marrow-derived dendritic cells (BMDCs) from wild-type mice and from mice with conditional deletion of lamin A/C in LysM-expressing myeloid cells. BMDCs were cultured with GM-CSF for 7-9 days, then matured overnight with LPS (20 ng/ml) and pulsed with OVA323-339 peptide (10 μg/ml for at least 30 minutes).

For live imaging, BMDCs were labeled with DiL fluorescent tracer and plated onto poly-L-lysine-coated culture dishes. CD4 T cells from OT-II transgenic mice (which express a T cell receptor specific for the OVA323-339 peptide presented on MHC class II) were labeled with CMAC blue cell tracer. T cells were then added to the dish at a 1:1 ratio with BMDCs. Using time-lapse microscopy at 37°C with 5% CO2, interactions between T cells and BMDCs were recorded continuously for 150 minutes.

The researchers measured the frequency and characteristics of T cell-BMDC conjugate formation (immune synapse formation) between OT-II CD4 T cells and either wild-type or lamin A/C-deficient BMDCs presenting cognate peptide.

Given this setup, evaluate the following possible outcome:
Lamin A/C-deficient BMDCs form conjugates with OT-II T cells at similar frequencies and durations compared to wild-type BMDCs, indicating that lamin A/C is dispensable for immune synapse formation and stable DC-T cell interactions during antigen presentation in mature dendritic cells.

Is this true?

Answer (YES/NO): NO